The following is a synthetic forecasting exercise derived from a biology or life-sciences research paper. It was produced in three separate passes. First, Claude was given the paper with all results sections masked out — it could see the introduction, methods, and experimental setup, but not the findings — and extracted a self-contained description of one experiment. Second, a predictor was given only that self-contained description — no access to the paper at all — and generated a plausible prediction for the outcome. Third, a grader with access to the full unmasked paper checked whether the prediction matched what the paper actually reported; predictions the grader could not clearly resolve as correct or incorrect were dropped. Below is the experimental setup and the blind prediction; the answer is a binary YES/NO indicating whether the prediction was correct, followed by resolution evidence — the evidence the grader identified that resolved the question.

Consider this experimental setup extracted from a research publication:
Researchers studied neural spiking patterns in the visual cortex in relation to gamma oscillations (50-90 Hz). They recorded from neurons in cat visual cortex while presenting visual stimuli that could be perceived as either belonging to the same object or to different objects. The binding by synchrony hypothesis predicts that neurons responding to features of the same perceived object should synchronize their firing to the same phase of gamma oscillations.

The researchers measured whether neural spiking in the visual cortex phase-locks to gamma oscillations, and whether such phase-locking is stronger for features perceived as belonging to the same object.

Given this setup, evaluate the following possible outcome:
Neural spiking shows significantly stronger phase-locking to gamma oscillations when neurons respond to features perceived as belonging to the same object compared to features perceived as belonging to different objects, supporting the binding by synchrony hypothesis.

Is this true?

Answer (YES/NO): YES